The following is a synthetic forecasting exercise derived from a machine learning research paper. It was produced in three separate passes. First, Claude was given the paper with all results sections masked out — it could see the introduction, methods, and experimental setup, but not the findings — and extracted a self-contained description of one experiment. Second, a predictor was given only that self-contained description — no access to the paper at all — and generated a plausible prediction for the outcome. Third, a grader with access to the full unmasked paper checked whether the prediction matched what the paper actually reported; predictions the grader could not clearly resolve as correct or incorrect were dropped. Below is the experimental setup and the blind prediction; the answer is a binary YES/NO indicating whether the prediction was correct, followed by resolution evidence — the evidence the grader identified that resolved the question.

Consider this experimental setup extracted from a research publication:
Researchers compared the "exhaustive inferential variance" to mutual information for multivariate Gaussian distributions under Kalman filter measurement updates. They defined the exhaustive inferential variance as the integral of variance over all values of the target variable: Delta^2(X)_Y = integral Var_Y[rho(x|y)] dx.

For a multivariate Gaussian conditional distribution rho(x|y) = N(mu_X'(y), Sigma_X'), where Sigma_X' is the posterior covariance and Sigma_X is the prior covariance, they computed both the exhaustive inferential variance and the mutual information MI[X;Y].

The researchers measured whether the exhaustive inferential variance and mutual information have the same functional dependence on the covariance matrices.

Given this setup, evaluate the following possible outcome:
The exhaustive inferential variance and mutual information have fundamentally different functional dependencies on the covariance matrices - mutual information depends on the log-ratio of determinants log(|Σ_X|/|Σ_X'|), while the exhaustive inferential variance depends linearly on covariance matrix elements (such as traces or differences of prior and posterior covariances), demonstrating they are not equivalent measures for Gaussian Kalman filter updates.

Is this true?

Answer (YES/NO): NO